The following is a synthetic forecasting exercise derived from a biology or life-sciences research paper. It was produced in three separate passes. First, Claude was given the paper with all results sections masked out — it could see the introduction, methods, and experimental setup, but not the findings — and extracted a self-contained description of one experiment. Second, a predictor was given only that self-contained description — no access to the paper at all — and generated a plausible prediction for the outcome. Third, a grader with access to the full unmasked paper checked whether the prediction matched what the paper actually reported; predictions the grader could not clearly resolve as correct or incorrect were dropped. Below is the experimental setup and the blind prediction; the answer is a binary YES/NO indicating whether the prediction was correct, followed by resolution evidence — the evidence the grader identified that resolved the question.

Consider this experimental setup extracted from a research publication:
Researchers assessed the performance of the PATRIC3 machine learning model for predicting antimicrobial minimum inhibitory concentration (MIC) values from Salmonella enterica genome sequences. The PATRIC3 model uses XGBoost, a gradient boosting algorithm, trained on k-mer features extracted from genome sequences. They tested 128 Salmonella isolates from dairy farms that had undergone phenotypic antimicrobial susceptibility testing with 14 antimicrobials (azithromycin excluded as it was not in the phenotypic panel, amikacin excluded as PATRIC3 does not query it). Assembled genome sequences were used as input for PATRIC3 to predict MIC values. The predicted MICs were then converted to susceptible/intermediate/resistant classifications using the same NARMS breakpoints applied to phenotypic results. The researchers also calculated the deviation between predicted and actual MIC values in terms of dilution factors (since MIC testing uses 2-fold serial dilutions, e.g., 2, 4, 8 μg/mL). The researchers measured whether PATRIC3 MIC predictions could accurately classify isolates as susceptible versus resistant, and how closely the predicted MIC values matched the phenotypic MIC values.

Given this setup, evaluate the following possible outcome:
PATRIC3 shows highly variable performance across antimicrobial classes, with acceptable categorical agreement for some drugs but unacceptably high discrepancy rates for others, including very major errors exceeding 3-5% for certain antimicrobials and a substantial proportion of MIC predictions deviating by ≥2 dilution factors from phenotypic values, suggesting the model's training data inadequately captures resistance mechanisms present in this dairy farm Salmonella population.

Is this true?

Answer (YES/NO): NO